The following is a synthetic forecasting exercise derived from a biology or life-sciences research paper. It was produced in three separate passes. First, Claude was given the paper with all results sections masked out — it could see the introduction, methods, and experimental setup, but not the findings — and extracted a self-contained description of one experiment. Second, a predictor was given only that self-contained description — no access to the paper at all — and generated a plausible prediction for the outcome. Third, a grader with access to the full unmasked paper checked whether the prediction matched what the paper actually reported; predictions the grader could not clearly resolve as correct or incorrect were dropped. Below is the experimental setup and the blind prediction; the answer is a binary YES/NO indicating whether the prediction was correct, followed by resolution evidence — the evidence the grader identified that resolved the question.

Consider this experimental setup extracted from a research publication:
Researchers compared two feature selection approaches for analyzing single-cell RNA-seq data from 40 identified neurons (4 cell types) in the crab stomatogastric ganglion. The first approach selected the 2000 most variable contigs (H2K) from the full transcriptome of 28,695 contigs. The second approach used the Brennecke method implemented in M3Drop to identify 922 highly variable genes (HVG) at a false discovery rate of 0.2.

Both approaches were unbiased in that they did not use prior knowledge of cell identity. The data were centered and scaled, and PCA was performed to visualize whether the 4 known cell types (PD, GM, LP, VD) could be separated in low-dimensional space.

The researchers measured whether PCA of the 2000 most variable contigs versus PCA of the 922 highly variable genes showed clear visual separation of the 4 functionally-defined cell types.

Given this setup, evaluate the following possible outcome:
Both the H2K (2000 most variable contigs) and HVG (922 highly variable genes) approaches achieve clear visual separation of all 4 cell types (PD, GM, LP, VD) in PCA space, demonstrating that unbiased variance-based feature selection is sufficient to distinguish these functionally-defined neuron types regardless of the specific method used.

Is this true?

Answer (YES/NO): NO